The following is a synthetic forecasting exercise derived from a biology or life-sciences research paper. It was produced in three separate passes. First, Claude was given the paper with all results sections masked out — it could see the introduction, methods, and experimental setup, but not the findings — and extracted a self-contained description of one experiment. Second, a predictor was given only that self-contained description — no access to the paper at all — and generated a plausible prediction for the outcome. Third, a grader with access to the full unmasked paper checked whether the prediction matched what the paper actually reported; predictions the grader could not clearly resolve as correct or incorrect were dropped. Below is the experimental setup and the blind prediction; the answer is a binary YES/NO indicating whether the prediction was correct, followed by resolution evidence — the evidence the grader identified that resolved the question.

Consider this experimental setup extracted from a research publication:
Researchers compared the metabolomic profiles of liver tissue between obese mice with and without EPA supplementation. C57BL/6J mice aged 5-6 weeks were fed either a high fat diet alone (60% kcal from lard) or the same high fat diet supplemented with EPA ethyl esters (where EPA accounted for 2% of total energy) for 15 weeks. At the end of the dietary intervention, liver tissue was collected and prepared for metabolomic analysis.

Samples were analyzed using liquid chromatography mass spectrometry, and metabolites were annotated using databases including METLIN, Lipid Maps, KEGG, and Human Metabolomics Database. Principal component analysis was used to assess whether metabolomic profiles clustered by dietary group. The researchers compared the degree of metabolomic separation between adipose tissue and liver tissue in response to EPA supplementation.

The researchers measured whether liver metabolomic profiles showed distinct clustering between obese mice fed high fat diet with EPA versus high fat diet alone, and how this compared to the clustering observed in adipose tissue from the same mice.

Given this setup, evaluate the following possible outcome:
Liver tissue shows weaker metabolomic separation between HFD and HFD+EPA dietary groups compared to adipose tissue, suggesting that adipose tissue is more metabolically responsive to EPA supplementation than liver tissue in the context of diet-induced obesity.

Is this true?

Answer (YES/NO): NO